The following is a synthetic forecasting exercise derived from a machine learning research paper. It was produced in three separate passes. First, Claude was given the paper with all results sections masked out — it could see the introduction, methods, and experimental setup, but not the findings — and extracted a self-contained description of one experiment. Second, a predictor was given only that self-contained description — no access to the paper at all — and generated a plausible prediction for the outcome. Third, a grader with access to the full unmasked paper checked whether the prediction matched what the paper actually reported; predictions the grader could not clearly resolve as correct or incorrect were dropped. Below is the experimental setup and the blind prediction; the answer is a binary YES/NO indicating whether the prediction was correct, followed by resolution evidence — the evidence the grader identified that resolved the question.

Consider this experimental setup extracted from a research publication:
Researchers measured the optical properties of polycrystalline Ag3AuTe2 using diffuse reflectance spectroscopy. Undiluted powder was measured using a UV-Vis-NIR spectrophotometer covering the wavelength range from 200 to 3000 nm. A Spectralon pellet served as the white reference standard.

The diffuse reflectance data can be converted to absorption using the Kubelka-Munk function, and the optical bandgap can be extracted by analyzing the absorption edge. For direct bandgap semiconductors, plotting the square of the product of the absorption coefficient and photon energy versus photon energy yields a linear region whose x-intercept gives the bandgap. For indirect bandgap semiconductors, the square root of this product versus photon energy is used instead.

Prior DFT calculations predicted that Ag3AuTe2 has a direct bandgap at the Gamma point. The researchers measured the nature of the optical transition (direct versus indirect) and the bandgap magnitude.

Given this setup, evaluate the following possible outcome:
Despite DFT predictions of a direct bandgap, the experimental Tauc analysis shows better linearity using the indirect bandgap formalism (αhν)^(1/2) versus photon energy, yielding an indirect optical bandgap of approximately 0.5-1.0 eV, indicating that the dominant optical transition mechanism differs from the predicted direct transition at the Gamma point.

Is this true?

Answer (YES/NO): NO